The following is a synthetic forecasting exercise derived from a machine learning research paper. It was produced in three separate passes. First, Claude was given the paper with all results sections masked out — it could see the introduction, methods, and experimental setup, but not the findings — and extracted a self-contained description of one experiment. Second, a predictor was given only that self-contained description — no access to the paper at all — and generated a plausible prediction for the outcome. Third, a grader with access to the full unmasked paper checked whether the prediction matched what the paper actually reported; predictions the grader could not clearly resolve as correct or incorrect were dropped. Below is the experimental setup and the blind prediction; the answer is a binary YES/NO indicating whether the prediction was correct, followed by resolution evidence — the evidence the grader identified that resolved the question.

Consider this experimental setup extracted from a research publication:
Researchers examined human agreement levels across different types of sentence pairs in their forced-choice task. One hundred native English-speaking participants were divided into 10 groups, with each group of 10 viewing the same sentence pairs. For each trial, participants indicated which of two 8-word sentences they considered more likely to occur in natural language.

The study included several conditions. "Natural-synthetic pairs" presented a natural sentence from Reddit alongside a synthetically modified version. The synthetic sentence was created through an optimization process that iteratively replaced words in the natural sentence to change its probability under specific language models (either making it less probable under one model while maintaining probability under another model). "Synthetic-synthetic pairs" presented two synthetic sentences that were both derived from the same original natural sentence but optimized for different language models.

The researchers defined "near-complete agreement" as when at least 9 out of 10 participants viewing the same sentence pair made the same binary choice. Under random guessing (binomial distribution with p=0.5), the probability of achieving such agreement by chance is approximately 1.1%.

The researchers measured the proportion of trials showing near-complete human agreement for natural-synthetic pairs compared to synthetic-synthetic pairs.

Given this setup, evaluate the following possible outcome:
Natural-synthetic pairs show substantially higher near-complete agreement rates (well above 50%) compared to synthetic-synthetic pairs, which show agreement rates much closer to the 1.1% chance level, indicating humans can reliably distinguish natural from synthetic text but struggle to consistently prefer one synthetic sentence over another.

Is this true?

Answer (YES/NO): NO